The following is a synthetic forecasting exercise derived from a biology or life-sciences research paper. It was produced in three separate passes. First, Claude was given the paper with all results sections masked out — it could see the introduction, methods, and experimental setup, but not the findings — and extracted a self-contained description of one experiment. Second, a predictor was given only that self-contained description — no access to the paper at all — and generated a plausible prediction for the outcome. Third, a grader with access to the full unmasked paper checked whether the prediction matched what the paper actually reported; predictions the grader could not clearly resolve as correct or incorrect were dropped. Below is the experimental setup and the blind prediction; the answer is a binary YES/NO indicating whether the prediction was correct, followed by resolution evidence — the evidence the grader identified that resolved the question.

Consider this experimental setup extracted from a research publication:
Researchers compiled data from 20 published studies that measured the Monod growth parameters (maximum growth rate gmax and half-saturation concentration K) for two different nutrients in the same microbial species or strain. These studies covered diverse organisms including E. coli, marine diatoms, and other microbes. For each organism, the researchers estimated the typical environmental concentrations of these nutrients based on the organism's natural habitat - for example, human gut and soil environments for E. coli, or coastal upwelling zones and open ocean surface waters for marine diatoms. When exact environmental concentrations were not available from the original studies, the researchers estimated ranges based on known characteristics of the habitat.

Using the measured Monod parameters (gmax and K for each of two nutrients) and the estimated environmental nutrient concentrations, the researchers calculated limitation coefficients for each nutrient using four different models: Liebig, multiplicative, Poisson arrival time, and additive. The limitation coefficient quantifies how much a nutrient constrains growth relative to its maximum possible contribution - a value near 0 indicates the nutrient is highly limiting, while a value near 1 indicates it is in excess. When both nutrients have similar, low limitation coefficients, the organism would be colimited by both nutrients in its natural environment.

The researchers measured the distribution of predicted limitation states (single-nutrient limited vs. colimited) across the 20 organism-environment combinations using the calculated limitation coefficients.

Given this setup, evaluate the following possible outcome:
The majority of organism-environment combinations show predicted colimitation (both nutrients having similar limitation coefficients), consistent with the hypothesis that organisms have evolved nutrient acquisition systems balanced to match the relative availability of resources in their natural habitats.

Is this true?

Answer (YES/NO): NO